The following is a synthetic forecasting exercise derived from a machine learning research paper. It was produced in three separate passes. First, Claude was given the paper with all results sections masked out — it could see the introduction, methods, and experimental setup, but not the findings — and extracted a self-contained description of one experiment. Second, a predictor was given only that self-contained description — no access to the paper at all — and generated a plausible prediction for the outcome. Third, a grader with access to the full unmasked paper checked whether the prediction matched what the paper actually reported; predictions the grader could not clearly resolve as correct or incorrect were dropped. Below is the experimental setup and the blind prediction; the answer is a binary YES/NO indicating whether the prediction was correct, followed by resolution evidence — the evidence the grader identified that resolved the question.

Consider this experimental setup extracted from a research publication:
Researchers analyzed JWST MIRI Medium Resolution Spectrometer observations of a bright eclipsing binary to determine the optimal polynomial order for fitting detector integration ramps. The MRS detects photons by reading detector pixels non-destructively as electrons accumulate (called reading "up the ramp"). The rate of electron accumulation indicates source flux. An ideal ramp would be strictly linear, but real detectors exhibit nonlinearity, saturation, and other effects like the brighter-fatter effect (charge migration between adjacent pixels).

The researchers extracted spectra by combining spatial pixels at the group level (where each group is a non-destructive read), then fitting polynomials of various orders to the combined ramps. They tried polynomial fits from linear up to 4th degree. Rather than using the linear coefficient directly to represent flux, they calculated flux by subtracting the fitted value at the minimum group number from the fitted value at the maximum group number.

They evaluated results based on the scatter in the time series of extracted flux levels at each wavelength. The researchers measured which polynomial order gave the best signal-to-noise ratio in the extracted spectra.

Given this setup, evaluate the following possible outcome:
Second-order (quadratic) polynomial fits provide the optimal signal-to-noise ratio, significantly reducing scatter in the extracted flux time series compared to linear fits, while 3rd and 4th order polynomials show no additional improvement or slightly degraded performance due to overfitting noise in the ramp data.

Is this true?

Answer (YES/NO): NO